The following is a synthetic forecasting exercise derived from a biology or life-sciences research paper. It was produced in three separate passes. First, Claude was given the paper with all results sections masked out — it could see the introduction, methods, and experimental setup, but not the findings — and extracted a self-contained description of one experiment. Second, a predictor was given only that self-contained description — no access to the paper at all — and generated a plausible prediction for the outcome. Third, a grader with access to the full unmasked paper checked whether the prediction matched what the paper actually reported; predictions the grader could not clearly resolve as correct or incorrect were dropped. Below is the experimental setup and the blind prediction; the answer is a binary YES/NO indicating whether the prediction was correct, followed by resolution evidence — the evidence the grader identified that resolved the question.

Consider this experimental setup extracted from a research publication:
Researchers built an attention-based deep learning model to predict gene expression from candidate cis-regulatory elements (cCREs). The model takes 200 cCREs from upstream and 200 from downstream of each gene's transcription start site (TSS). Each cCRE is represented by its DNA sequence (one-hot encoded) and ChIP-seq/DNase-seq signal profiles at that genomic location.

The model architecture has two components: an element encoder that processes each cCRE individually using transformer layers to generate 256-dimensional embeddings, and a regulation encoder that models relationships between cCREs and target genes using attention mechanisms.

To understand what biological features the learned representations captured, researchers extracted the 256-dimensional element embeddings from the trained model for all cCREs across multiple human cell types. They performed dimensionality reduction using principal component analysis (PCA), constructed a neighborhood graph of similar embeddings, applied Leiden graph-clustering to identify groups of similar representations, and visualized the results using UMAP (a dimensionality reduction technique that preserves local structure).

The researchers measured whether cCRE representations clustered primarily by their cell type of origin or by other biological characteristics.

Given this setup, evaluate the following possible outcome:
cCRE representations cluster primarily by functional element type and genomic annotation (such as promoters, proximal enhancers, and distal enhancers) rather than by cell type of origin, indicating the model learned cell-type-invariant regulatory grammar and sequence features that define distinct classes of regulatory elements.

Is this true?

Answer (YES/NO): YES